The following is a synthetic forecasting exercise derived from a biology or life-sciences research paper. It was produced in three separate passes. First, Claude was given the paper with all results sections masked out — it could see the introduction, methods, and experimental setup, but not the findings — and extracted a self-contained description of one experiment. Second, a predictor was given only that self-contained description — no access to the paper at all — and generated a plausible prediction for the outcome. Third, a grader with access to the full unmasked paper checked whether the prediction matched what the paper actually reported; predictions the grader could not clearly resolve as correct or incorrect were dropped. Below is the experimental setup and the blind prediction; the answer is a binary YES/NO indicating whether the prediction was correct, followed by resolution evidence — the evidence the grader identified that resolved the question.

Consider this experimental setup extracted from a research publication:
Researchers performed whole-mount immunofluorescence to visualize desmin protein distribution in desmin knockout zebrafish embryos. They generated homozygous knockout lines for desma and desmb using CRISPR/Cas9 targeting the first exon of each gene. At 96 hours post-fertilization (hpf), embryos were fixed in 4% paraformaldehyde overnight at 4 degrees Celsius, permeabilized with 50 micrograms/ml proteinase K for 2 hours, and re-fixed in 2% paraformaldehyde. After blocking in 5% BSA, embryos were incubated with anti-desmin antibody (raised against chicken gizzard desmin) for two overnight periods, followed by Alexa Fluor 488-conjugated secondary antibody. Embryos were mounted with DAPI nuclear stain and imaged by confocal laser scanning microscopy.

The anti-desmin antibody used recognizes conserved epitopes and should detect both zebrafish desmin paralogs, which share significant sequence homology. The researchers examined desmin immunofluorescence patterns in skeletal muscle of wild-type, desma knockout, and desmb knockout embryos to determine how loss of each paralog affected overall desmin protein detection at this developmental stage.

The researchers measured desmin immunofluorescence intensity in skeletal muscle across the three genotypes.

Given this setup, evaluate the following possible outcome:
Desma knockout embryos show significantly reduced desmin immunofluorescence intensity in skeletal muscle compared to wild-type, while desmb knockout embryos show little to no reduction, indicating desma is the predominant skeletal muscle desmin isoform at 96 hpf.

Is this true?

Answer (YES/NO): YES